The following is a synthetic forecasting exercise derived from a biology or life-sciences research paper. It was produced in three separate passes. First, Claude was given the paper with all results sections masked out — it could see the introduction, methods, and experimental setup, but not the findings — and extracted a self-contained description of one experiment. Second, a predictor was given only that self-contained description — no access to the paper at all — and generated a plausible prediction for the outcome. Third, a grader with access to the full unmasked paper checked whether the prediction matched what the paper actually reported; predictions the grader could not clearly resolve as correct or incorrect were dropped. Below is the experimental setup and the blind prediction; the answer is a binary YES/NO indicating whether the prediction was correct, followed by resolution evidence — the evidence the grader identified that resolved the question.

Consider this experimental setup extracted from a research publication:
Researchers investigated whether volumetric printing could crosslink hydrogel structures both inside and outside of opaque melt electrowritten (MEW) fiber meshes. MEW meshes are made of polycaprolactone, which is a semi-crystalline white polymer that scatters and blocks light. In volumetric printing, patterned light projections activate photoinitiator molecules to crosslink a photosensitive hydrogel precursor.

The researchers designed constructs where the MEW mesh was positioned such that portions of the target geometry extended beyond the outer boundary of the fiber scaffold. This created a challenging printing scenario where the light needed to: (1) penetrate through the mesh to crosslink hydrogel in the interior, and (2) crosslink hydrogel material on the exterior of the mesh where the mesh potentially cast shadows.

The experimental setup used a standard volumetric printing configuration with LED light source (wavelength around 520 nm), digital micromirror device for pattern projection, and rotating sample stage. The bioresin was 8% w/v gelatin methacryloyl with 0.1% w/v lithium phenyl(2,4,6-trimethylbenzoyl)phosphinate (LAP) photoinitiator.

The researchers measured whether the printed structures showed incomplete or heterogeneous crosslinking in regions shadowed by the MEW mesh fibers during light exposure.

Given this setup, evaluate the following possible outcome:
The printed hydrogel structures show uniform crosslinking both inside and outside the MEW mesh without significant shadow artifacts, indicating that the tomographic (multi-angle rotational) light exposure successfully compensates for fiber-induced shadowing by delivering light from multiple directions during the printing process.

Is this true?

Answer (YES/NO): YES